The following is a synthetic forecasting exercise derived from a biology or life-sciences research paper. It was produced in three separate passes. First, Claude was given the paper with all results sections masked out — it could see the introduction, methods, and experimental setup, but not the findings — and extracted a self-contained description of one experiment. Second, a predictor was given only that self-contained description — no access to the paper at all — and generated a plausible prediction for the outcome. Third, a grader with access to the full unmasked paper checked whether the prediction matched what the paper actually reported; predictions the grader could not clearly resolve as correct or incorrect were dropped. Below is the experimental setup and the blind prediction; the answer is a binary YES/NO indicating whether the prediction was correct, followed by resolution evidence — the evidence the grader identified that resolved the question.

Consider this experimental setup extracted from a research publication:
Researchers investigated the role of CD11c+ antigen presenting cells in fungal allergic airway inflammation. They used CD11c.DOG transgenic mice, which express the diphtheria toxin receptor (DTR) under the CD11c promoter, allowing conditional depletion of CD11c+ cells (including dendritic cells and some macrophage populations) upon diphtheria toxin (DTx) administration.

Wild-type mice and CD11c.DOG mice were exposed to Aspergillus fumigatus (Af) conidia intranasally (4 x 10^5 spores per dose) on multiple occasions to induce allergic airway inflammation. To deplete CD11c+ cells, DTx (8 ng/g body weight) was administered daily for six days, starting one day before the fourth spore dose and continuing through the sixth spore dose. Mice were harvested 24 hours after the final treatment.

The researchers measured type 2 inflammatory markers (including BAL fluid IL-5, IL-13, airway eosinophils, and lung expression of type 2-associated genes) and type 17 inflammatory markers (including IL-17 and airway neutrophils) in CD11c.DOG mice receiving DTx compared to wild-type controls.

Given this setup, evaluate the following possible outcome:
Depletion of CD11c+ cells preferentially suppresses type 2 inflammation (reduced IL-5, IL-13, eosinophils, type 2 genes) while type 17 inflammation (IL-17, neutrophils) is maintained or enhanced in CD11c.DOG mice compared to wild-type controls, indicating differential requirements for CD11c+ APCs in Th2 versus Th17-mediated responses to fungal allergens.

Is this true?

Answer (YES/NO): NO